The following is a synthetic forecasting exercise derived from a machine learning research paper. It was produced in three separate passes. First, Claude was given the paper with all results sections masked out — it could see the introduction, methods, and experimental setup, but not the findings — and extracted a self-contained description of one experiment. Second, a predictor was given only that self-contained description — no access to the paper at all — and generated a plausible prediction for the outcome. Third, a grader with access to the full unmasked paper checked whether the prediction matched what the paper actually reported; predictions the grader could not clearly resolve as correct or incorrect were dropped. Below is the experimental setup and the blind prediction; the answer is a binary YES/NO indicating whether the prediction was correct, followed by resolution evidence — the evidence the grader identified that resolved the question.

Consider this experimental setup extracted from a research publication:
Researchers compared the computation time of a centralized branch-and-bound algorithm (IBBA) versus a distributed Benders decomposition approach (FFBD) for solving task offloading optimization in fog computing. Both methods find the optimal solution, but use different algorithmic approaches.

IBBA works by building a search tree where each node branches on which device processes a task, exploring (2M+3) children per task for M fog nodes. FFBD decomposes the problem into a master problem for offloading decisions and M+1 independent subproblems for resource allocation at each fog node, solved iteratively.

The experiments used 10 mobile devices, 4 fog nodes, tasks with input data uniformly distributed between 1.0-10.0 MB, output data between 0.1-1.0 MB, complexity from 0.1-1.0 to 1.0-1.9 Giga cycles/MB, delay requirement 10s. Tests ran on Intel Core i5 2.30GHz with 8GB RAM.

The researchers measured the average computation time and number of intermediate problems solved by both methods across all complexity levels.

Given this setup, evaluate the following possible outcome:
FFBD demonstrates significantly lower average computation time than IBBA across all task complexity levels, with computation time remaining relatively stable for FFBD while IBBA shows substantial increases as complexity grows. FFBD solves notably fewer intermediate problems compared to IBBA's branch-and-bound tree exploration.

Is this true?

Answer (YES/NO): NO